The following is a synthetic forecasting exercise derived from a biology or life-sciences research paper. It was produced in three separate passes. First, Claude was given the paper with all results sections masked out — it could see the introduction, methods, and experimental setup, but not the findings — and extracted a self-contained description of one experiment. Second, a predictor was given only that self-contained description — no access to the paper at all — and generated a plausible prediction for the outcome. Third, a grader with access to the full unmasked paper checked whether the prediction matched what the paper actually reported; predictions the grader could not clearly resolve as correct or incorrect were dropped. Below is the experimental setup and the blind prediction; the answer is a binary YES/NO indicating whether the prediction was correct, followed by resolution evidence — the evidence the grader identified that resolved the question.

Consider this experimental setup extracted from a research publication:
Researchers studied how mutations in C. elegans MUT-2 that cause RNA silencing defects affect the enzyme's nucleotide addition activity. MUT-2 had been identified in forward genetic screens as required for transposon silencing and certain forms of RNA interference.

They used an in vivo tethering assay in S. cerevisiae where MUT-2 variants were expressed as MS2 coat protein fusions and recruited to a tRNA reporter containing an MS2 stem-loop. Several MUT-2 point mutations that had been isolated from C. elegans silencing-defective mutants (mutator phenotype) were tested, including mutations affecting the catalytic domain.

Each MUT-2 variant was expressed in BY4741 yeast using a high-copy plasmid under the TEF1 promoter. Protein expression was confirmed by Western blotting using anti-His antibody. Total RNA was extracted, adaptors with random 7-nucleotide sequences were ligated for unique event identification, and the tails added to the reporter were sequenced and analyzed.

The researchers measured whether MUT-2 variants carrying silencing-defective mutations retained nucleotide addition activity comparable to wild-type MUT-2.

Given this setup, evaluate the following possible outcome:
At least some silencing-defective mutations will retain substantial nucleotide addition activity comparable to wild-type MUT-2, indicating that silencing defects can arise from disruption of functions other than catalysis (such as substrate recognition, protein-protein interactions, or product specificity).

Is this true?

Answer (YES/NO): NO